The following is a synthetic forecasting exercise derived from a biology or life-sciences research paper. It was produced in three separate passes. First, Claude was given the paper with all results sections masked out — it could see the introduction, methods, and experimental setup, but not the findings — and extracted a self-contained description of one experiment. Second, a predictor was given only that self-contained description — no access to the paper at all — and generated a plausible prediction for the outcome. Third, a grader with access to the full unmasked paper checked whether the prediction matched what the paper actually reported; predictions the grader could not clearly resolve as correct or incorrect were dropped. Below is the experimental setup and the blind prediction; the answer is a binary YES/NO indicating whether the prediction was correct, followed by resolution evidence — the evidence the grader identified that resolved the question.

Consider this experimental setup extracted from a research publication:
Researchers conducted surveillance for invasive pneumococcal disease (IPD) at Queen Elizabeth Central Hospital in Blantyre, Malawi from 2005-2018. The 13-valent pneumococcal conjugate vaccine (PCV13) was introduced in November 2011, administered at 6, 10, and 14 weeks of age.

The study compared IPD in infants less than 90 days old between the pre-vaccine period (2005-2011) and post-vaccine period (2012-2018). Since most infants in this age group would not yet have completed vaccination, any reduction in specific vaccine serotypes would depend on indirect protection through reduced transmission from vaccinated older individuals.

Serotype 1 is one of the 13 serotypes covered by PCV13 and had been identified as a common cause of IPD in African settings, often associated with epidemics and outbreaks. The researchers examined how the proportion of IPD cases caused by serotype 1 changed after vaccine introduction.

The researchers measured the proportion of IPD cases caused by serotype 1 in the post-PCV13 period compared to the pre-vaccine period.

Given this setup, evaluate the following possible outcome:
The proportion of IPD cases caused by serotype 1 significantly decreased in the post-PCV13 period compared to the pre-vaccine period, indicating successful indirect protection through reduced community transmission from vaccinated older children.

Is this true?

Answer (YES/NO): NO